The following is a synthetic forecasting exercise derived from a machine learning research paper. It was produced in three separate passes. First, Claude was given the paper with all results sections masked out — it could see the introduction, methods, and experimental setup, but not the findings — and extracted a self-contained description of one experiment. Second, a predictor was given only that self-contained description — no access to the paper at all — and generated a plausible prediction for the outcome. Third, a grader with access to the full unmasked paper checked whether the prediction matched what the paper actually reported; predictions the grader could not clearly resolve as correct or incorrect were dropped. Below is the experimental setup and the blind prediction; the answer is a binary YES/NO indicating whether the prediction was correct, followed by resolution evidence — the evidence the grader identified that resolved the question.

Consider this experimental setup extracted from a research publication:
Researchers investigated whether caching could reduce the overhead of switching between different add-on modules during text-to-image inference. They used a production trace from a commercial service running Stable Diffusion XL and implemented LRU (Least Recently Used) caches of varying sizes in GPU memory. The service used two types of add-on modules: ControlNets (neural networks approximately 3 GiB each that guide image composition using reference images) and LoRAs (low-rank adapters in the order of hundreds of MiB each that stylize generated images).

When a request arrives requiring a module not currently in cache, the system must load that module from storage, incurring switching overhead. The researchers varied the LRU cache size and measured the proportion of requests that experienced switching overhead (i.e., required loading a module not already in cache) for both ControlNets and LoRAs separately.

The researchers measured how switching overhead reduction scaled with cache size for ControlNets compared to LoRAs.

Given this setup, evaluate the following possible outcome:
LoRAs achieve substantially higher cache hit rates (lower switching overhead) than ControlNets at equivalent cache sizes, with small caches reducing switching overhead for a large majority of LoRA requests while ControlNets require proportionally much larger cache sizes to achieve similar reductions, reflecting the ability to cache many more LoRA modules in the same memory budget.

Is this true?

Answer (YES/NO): NO